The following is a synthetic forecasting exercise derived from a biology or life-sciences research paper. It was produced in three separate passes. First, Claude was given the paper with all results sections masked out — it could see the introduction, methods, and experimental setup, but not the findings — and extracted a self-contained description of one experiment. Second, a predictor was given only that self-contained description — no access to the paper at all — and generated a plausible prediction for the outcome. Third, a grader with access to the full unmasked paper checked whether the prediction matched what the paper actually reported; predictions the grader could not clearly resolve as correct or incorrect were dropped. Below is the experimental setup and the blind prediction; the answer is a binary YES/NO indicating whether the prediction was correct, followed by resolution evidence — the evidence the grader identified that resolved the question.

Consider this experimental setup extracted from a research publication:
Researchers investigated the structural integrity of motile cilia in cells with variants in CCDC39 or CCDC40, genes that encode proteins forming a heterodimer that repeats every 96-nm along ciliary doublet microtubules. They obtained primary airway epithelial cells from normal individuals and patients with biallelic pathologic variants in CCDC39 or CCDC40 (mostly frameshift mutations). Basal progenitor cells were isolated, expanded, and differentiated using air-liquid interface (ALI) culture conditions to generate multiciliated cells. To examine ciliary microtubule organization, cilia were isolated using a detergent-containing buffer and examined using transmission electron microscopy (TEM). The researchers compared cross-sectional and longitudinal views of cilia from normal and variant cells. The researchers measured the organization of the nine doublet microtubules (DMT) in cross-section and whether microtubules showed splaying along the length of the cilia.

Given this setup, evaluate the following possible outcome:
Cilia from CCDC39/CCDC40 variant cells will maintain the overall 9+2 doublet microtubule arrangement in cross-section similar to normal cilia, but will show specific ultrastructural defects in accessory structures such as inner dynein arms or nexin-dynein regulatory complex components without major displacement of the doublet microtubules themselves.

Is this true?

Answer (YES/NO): NO